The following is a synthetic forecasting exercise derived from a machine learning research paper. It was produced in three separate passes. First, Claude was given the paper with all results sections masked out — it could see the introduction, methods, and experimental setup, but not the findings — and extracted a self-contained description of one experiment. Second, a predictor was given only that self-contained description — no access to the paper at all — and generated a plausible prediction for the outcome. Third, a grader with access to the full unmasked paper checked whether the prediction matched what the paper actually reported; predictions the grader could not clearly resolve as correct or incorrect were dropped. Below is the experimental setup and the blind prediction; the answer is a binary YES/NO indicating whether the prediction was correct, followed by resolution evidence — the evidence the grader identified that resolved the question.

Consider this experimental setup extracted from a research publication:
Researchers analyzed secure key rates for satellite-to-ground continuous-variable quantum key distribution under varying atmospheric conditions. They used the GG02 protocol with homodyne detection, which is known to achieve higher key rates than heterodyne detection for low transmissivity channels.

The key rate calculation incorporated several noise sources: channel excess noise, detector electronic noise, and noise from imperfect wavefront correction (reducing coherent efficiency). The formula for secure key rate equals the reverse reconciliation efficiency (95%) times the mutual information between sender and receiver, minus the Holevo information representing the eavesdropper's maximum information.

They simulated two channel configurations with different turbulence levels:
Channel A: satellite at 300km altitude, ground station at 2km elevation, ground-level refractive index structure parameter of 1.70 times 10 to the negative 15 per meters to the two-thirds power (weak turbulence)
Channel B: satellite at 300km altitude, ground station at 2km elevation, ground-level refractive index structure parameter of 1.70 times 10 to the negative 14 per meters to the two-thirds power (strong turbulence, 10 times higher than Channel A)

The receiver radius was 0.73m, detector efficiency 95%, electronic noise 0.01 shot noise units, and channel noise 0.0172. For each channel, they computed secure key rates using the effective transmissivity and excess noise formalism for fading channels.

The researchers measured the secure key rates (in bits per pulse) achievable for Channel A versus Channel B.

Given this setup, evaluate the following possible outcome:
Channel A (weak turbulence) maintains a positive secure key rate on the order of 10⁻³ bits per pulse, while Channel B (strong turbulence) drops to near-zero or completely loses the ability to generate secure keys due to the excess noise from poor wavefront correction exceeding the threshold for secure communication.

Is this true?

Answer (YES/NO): NO